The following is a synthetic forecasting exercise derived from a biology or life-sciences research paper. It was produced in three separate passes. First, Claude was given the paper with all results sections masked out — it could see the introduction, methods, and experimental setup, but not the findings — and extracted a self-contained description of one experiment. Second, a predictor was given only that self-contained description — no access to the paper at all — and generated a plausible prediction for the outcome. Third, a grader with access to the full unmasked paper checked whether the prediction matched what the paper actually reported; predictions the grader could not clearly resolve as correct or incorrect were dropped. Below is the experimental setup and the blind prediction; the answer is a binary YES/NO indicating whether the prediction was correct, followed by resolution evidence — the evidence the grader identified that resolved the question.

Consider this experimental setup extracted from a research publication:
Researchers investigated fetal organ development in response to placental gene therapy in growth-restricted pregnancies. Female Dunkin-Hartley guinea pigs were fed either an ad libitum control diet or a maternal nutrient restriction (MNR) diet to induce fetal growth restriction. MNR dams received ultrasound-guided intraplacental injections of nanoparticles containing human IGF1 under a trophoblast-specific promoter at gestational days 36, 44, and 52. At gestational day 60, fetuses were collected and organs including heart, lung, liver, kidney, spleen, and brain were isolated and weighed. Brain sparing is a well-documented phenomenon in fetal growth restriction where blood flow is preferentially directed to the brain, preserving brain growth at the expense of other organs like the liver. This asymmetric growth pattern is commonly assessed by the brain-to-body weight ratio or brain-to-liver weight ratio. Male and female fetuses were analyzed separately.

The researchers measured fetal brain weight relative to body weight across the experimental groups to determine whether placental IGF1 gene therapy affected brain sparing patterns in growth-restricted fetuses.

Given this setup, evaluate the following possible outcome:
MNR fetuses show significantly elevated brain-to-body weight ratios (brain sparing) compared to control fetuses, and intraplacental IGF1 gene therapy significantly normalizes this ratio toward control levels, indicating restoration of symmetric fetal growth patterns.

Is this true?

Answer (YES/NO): YES